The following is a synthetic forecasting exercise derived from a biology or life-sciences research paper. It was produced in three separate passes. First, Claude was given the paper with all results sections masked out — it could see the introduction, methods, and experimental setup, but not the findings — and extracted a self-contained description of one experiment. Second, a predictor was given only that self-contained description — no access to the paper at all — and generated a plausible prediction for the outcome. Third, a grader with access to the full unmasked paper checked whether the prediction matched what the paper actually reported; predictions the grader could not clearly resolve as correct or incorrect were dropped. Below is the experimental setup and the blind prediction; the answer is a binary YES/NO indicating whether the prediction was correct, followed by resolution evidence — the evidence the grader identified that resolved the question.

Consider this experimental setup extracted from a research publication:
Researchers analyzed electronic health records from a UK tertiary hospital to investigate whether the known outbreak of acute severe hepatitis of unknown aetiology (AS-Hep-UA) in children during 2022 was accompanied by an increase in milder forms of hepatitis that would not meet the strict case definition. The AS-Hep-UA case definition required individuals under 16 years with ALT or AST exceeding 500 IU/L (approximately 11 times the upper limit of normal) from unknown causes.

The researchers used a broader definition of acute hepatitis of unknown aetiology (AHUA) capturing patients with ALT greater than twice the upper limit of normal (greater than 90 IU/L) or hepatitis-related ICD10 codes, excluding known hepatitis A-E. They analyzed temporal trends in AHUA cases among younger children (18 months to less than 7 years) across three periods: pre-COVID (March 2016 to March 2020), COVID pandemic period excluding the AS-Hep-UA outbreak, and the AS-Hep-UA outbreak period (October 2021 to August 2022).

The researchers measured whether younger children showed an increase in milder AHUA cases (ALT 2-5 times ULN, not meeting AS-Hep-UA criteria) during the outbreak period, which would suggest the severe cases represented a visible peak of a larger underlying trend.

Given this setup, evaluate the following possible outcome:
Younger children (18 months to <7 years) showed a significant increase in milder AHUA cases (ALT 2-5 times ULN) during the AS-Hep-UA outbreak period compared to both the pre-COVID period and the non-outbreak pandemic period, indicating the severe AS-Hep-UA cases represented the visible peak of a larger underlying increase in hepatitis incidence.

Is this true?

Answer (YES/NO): NO